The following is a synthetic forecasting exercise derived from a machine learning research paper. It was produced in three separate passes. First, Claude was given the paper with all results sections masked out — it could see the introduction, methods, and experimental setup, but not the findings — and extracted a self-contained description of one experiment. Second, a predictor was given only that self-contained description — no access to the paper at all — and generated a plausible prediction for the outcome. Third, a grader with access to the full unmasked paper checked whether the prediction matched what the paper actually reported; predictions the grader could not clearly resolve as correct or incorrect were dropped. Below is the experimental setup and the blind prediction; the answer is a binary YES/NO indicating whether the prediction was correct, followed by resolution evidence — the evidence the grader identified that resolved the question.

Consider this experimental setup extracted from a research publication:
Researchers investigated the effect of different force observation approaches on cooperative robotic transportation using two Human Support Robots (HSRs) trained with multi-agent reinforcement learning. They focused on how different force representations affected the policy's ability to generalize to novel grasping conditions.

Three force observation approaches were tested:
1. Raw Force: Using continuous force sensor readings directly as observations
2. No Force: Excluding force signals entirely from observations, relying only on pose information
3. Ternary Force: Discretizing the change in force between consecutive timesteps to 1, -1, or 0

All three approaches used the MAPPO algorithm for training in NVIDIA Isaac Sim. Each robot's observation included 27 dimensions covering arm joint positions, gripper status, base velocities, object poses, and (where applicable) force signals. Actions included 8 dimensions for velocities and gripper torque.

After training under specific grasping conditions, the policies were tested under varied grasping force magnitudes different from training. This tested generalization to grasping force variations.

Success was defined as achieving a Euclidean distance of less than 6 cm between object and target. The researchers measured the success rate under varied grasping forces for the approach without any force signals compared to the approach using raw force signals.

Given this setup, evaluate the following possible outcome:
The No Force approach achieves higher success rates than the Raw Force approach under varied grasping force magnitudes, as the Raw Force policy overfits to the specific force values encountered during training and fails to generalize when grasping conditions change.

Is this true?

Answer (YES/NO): NO